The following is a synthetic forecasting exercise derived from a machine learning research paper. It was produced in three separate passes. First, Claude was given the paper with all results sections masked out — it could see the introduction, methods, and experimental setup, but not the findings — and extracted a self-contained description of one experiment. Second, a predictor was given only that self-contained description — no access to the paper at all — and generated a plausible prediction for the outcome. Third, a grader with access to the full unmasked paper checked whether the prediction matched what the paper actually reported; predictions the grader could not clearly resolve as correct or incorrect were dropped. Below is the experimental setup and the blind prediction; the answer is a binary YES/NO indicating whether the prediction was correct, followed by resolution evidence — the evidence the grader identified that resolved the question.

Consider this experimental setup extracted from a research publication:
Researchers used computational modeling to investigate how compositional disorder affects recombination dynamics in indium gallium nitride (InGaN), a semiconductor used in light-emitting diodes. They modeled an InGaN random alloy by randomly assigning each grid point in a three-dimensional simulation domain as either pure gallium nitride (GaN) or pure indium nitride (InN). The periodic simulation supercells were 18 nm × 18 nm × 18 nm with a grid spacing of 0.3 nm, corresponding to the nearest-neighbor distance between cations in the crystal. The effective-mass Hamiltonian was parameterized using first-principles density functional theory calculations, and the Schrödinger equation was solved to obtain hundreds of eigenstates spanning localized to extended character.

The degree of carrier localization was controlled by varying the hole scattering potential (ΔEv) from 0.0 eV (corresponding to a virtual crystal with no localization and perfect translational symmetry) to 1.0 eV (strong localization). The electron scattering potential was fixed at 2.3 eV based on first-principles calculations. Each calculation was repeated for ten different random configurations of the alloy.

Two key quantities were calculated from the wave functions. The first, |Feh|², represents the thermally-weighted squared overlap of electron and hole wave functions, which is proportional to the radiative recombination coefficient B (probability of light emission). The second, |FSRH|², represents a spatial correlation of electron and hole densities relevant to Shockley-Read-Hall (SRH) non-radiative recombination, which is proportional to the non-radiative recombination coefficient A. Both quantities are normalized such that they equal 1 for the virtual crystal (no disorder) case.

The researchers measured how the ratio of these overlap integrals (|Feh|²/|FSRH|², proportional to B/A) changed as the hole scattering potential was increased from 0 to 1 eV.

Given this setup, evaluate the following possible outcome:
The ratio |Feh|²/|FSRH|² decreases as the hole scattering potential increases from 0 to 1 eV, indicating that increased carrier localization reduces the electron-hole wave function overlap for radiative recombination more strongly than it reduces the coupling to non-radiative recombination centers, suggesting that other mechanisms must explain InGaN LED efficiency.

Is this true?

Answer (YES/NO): YES